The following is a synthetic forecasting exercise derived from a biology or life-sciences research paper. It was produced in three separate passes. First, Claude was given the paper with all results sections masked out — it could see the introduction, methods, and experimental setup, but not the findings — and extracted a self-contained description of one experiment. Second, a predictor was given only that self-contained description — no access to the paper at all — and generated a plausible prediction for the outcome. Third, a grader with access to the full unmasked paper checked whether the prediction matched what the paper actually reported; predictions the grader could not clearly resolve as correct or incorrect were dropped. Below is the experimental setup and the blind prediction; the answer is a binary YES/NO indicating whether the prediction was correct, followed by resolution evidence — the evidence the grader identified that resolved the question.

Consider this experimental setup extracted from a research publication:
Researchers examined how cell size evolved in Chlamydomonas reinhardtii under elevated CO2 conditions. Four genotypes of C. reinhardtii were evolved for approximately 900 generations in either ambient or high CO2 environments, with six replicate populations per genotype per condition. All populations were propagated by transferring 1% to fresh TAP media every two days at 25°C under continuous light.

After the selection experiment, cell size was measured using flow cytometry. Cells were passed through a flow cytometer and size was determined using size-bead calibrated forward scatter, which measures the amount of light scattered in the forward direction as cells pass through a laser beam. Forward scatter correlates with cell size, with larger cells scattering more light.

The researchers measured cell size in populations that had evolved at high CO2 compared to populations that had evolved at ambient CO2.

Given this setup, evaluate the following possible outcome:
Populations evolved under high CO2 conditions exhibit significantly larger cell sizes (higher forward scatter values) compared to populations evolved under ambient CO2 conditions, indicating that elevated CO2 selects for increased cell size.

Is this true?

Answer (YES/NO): NO